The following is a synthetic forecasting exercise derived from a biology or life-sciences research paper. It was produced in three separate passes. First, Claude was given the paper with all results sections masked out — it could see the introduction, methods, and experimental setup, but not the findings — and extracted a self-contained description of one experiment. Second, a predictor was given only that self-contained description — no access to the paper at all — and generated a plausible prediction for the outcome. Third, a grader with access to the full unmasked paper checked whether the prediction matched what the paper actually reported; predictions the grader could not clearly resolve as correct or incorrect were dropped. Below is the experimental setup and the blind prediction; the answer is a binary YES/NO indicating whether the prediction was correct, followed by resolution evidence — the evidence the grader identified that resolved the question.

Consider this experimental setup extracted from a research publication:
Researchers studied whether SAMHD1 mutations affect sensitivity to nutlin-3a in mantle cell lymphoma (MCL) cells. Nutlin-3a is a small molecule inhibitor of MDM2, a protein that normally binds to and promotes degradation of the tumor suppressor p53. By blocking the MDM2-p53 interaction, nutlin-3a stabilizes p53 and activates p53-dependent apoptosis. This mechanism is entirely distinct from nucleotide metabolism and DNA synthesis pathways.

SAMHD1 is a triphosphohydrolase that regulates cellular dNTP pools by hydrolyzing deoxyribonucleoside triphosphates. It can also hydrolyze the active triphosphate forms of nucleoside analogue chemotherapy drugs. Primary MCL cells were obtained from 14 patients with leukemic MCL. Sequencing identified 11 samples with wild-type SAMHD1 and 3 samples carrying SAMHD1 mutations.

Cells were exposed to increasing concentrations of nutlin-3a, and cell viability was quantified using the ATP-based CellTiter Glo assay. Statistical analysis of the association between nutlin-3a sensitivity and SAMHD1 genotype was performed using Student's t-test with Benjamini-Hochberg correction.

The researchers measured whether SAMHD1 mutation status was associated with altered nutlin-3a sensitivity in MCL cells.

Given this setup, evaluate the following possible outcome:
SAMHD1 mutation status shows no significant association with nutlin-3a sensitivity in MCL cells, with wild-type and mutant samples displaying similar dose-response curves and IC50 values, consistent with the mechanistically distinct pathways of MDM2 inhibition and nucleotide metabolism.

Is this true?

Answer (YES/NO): YES